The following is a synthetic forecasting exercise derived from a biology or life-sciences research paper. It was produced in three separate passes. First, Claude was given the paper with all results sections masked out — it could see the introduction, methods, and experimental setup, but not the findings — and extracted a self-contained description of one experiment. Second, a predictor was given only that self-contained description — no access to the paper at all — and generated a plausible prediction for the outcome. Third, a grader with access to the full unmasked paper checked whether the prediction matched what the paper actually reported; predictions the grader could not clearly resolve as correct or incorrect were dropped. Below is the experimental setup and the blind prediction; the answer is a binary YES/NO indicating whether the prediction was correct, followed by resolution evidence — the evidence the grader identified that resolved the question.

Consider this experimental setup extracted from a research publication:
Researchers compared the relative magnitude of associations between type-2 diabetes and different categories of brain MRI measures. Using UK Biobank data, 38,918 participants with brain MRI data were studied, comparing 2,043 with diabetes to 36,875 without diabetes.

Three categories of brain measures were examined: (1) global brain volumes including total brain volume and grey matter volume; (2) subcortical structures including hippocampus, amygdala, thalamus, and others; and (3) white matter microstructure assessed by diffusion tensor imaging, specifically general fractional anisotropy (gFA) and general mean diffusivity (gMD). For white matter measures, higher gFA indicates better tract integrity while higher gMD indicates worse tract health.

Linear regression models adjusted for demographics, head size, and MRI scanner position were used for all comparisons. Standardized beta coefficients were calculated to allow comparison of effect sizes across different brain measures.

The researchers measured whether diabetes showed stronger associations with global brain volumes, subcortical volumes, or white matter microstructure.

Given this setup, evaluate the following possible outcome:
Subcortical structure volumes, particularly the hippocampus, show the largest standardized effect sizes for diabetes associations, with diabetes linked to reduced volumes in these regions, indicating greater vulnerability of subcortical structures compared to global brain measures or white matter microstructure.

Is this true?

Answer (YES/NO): NO